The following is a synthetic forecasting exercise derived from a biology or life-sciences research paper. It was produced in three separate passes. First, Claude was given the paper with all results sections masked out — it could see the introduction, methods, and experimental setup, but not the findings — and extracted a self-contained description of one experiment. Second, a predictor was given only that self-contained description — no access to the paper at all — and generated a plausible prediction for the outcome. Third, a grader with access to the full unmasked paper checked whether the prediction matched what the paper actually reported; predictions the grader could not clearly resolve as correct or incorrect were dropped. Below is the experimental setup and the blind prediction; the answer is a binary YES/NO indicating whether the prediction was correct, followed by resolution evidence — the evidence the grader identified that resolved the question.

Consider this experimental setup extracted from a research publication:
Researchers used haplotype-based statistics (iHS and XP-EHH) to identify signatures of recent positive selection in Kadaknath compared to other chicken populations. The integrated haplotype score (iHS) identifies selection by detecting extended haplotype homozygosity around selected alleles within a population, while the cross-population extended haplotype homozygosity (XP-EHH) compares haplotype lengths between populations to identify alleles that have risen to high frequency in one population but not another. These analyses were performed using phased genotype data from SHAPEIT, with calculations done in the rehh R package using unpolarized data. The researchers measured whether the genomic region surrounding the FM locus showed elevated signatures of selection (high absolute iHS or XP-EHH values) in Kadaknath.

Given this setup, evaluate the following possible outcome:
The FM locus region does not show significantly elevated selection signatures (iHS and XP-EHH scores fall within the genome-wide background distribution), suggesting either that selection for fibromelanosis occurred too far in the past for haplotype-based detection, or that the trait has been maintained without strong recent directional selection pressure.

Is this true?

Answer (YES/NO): NO